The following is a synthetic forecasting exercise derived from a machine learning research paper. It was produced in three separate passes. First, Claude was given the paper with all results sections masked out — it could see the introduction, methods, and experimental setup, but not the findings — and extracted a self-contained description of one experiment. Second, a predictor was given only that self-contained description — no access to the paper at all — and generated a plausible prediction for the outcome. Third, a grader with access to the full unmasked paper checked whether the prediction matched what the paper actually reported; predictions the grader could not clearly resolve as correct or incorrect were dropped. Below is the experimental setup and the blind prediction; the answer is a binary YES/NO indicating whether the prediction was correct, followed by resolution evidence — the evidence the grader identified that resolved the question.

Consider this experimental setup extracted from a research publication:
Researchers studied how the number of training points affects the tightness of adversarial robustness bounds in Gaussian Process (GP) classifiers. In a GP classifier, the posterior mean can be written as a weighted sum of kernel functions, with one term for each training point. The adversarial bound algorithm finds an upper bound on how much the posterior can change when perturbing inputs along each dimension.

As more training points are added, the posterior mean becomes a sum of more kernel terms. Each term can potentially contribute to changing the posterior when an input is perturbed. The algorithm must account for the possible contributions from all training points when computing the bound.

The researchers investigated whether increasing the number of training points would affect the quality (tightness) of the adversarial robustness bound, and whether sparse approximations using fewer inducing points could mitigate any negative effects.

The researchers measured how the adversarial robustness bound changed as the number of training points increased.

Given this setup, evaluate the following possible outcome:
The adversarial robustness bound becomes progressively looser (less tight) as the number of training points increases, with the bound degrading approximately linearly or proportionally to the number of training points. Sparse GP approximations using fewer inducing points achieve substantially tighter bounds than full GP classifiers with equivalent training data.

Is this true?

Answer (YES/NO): NO